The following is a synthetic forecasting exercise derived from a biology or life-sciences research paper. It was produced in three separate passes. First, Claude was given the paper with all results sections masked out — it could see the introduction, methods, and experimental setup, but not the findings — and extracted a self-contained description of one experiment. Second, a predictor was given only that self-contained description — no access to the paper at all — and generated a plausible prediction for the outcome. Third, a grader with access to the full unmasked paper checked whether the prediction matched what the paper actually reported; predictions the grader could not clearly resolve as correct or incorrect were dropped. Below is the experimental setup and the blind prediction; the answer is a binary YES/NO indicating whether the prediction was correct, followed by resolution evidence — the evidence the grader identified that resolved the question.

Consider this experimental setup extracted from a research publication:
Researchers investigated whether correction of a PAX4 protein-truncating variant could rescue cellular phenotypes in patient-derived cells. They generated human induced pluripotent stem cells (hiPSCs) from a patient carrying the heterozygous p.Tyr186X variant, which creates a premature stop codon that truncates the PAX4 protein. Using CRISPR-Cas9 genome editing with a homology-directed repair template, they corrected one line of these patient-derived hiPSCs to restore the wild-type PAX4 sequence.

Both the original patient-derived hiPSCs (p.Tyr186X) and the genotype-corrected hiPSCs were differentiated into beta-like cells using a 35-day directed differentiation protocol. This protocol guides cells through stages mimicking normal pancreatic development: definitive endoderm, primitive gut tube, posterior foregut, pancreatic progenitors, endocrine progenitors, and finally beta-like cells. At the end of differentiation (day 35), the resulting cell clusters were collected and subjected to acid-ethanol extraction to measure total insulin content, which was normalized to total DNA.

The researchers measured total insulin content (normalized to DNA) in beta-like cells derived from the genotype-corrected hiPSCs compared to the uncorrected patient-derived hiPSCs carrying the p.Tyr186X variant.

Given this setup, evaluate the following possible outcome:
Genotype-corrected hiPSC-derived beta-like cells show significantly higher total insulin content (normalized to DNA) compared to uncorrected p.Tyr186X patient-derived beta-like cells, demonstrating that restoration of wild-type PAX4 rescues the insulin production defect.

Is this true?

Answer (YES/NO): YES